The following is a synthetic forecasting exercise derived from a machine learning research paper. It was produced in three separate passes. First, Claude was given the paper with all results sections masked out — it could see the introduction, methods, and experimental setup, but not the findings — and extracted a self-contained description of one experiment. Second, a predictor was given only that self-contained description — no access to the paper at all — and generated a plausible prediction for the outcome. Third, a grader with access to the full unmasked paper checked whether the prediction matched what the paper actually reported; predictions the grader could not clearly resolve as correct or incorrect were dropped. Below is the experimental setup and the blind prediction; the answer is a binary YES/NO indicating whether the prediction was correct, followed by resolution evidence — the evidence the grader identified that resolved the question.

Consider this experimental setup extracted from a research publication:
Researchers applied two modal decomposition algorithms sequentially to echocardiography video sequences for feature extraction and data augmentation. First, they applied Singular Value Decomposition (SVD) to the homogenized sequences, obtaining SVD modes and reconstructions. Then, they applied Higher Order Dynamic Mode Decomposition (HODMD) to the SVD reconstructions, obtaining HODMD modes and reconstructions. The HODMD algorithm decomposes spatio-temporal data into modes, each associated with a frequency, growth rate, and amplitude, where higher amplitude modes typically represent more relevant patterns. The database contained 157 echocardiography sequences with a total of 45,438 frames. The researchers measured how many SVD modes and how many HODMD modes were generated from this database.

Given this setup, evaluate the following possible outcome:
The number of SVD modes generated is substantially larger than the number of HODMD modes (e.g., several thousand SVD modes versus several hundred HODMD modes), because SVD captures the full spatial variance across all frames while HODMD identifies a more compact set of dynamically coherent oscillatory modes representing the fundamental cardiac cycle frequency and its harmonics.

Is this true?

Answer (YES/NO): NO